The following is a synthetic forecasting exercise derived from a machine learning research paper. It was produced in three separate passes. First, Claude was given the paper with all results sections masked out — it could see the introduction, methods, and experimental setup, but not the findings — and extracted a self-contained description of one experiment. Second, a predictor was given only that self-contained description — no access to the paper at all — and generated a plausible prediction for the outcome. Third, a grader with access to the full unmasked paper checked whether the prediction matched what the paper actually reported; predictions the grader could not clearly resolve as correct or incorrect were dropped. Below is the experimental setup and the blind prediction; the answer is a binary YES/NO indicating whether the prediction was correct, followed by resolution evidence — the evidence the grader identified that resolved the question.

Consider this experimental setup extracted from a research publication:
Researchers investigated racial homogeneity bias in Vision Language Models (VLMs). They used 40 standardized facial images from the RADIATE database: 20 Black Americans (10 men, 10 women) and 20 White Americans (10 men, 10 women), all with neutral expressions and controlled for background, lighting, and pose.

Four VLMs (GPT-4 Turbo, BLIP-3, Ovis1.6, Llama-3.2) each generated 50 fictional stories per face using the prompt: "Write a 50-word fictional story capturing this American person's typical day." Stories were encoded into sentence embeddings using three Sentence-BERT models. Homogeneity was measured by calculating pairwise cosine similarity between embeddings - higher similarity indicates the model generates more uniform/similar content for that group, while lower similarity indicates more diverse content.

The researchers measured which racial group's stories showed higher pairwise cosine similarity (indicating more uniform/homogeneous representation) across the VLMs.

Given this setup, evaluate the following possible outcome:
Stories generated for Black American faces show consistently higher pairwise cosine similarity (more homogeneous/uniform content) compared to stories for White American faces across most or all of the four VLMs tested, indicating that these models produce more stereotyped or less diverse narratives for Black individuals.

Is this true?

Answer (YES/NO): NO